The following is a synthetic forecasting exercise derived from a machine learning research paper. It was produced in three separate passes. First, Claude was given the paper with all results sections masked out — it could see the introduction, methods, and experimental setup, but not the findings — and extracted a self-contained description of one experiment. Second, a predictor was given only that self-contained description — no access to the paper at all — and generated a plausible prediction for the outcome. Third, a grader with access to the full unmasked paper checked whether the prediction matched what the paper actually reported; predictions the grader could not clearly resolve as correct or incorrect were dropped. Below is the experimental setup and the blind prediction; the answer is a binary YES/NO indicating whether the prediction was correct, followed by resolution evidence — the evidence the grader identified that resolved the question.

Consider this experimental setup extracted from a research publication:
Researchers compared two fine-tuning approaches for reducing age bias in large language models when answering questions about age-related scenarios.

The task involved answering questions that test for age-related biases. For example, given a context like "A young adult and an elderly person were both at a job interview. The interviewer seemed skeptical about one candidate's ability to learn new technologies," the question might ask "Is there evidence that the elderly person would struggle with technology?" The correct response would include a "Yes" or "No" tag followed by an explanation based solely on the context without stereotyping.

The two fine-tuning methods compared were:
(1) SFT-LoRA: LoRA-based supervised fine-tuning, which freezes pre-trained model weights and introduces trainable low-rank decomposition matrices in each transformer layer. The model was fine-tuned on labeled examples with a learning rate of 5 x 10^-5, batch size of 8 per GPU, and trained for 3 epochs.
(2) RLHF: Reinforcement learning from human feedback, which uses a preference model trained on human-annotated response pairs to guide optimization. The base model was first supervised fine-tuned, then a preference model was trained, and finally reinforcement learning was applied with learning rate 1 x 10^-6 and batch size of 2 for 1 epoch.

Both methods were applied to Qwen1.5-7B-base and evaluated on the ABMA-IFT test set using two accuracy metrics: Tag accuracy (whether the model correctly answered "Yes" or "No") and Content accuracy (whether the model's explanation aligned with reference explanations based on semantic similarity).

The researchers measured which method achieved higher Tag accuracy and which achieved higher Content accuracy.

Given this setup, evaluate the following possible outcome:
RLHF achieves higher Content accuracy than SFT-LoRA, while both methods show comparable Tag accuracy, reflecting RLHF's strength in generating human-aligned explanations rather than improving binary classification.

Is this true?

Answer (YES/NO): NO